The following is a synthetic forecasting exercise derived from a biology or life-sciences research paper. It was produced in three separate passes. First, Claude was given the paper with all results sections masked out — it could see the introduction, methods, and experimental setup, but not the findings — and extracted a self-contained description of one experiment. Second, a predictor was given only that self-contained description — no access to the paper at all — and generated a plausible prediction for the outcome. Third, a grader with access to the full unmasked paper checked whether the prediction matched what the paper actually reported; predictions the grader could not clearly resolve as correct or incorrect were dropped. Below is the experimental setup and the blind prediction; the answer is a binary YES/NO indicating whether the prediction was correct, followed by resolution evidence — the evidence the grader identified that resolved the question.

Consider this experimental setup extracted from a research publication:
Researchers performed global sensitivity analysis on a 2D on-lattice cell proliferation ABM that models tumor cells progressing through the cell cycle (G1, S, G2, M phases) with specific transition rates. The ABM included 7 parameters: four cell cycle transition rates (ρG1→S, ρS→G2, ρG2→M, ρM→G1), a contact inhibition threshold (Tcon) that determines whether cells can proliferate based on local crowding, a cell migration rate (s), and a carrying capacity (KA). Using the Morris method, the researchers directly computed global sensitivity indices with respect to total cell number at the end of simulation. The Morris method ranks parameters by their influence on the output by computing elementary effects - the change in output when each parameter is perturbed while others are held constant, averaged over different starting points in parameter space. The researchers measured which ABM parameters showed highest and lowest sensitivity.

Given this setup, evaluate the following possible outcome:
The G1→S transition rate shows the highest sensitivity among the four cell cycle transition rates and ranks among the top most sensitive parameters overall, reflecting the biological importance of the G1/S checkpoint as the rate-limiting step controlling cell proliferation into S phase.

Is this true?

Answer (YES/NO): NO